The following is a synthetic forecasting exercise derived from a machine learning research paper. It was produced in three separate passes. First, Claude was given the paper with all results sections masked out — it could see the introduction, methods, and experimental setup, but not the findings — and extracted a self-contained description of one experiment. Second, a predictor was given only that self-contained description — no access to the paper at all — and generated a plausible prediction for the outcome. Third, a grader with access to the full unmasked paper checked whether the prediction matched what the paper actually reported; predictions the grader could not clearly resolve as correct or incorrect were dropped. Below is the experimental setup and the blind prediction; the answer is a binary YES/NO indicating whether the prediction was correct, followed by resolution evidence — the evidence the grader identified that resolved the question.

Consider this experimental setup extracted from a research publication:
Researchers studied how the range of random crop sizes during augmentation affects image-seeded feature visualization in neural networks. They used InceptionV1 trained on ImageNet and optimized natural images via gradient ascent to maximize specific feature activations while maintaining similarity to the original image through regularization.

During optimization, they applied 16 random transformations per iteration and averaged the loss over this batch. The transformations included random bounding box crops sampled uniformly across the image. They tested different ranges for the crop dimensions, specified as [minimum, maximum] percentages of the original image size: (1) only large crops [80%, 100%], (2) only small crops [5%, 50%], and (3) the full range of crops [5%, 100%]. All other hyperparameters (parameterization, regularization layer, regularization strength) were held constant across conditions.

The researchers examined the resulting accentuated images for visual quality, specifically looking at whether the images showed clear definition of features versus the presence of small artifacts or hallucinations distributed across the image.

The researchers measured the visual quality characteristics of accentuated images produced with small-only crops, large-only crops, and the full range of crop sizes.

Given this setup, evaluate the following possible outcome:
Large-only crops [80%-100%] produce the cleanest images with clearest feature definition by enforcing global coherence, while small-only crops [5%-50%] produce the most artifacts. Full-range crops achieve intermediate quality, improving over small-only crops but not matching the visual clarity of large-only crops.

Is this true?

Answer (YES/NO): NO